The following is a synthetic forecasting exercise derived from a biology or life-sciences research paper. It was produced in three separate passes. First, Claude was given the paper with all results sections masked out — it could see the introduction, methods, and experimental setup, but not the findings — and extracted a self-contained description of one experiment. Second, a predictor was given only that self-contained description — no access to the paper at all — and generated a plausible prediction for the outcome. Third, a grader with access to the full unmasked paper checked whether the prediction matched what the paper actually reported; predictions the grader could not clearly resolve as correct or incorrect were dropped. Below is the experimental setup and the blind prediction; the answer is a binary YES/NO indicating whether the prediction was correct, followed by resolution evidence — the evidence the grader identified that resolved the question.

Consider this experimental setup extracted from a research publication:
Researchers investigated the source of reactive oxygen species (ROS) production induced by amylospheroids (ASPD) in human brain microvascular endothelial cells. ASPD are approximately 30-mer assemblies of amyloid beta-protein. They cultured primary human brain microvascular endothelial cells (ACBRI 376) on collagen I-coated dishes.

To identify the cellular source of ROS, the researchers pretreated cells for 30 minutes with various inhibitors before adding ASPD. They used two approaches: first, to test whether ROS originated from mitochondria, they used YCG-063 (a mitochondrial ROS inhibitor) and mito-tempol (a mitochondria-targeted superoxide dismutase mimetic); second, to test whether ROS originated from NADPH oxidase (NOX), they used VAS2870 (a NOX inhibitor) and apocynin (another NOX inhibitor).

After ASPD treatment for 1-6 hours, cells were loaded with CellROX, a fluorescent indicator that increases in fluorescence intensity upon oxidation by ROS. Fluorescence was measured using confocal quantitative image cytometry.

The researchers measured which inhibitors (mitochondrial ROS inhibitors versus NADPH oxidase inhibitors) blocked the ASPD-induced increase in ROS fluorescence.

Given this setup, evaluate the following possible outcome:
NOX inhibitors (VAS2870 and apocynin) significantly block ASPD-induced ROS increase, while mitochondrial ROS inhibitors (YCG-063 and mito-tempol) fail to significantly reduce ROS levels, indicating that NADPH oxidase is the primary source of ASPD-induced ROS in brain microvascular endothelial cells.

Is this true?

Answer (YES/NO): NO